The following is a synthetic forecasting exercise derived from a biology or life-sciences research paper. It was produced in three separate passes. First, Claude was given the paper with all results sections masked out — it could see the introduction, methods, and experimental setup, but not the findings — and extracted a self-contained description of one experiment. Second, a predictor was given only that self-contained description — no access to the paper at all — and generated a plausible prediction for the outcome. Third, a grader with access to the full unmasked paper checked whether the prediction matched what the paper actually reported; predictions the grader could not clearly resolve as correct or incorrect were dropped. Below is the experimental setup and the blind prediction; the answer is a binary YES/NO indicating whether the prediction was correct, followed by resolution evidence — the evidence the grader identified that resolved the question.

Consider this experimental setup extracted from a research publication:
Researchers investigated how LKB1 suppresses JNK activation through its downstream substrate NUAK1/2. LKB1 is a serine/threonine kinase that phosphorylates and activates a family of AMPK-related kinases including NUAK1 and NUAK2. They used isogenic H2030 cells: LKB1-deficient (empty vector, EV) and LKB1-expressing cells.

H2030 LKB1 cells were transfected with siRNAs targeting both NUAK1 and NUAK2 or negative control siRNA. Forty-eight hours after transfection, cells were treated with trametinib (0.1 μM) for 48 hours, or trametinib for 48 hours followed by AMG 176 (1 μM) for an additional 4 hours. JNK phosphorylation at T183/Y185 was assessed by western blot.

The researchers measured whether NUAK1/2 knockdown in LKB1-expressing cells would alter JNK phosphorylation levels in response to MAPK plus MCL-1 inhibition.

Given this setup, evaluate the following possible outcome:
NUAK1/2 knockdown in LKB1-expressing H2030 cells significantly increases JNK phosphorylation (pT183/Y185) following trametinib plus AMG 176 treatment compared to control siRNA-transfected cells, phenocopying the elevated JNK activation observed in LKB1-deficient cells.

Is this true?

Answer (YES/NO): YES